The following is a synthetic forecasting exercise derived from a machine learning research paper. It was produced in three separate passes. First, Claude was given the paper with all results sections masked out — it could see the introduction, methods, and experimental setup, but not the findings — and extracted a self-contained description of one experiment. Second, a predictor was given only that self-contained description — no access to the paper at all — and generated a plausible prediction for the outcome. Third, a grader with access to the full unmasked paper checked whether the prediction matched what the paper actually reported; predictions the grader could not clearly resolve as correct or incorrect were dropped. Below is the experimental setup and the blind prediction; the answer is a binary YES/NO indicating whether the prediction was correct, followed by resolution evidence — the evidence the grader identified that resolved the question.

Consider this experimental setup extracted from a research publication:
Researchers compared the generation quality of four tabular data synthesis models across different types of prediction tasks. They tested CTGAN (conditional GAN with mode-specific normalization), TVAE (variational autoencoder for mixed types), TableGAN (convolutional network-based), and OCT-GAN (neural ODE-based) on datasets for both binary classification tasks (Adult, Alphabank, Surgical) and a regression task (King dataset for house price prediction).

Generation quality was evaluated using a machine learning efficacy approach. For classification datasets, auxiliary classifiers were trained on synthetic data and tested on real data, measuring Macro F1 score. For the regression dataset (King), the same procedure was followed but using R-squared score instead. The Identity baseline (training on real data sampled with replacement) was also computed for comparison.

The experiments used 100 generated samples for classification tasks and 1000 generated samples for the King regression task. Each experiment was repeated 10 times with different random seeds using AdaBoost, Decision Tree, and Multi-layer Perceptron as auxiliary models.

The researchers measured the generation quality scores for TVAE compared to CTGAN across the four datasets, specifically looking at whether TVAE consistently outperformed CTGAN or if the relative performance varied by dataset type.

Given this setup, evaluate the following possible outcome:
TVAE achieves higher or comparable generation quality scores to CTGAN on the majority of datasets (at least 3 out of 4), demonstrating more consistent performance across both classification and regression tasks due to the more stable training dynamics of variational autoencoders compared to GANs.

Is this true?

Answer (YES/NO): NO